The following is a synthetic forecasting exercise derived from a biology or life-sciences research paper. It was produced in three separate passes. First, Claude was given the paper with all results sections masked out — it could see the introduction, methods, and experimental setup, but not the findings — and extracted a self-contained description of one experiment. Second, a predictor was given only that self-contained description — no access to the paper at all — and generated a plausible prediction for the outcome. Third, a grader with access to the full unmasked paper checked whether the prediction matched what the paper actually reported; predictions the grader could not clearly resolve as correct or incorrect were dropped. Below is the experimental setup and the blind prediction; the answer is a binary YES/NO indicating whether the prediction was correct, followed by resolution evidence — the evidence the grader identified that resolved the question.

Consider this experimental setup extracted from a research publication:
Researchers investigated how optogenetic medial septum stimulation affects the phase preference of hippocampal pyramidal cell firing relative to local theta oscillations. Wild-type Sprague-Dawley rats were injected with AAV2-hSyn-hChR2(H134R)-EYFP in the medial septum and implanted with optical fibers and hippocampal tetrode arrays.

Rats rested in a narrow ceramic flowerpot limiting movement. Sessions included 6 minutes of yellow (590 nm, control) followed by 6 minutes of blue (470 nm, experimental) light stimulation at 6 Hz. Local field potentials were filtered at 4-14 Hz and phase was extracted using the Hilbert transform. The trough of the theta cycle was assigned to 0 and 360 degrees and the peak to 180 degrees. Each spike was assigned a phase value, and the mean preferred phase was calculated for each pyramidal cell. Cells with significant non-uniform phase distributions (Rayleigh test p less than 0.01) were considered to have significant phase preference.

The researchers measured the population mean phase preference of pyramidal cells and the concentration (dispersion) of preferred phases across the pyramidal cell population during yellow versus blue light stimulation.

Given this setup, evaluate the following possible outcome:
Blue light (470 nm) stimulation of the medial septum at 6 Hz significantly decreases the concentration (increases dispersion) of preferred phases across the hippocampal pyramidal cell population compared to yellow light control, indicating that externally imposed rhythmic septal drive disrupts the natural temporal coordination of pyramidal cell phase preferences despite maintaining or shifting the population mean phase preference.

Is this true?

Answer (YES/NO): NO